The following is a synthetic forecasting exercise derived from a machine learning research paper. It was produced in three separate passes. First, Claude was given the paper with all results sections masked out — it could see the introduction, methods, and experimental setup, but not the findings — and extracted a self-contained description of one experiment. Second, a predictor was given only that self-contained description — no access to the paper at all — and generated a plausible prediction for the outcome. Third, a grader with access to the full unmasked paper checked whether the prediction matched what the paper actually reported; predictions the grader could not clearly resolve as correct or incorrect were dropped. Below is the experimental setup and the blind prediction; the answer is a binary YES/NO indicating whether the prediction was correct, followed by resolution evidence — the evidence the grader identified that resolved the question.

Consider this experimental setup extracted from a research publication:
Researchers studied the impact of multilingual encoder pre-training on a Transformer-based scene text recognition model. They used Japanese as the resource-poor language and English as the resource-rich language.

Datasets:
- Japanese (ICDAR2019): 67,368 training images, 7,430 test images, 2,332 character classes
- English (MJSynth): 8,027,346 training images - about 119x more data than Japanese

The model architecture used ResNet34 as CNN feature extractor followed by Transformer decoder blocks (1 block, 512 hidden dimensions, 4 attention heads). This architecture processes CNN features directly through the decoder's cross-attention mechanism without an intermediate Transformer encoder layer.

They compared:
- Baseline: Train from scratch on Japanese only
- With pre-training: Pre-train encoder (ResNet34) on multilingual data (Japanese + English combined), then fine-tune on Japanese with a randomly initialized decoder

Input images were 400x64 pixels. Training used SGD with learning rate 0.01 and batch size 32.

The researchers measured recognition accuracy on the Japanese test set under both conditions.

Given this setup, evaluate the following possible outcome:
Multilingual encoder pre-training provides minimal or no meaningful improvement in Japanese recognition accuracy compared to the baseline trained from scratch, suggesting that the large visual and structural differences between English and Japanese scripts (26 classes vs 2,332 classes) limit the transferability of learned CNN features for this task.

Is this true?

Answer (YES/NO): NO